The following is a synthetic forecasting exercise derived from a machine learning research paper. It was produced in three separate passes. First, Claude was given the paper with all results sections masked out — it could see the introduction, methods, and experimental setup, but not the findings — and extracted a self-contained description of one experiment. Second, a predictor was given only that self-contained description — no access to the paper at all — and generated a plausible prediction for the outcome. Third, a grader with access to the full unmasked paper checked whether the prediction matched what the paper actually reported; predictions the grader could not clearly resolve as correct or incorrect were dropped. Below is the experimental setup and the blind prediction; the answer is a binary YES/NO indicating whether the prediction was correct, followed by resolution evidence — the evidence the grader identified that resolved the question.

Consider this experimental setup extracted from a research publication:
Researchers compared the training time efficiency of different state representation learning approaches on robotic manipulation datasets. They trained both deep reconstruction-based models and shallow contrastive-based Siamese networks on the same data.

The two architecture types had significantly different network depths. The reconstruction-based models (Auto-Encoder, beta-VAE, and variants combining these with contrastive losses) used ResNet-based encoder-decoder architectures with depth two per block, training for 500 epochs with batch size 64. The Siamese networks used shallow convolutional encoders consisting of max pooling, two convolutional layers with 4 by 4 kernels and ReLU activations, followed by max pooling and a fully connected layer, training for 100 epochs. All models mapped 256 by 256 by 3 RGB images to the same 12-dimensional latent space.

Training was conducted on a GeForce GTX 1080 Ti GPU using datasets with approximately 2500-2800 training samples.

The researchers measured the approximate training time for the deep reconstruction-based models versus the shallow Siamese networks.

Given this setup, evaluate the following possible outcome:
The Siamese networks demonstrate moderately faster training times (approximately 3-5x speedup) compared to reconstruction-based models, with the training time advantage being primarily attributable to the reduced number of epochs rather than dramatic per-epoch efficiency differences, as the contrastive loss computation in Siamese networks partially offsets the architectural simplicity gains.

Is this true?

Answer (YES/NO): NO